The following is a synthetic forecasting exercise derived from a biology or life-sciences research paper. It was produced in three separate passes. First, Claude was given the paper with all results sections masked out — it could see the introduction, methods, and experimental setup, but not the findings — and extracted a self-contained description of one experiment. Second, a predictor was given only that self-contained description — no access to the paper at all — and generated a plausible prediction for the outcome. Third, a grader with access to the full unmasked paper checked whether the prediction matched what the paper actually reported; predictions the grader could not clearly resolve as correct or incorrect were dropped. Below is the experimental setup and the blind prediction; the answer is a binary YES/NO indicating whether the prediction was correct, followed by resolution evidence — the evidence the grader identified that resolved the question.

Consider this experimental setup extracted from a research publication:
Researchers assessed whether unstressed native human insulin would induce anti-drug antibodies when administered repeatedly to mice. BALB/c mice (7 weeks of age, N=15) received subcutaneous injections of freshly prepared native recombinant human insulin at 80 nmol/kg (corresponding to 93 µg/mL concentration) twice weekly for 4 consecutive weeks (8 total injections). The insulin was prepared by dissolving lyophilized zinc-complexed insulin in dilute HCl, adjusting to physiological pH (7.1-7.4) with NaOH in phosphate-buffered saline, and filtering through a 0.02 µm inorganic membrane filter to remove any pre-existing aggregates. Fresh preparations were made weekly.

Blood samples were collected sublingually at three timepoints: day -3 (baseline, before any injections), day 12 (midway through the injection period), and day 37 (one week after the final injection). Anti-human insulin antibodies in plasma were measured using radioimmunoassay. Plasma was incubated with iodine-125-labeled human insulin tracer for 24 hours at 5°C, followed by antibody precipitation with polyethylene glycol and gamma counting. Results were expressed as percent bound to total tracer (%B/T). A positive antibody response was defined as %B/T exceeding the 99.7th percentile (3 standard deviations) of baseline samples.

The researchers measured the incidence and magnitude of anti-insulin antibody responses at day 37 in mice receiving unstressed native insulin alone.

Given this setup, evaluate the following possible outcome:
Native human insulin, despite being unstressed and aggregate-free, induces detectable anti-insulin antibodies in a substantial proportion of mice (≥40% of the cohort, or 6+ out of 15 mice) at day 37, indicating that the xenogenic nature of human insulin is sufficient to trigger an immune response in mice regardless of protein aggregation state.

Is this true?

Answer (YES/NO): YES